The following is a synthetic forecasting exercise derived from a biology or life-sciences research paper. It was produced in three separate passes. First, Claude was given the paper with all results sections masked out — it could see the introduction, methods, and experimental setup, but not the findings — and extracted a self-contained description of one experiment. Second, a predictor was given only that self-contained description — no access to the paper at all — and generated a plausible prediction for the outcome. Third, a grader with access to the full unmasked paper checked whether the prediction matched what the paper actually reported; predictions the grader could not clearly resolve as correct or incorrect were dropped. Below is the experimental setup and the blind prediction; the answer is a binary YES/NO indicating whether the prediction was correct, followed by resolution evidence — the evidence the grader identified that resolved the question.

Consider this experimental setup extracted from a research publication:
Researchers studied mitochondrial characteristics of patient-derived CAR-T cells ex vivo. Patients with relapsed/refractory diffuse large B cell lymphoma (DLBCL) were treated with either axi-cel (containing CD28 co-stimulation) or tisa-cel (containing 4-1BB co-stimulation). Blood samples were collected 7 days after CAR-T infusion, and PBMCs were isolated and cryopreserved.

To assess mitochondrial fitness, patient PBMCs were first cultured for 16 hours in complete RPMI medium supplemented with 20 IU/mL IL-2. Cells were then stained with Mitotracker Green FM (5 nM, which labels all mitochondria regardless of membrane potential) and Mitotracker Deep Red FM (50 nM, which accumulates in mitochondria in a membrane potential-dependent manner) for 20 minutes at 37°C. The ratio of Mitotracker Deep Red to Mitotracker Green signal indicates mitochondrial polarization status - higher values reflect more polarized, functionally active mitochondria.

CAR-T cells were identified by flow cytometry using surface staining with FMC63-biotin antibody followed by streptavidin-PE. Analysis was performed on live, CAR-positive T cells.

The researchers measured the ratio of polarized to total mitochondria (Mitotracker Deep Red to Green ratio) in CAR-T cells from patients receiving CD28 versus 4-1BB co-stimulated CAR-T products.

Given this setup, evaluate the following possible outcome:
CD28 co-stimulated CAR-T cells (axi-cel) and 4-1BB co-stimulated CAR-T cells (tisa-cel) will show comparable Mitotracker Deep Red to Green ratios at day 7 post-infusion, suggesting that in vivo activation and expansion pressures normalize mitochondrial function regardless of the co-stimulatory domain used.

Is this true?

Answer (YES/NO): NO